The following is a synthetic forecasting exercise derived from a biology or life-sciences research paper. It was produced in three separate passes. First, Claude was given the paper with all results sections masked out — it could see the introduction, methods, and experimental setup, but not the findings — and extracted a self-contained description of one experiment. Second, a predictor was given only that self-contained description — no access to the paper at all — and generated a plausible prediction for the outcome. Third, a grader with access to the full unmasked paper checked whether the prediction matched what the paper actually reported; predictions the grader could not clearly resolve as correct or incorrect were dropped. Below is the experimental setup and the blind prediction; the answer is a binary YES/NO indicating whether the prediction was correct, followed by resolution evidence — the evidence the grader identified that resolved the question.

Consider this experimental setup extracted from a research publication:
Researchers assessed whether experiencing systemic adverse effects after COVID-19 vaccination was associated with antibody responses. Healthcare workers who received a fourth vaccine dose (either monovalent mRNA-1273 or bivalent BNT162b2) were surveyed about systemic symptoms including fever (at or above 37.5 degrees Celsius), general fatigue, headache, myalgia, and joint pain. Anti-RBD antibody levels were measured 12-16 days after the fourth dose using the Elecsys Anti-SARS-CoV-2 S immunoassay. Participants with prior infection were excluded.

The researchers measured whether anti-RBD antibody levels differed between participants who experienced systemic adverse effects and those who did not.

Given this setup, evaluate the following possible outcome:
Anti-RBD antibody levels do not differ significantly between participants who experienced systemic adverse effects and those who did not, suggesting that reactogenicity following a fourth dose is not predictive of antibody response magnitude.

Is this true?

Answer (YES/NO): NO